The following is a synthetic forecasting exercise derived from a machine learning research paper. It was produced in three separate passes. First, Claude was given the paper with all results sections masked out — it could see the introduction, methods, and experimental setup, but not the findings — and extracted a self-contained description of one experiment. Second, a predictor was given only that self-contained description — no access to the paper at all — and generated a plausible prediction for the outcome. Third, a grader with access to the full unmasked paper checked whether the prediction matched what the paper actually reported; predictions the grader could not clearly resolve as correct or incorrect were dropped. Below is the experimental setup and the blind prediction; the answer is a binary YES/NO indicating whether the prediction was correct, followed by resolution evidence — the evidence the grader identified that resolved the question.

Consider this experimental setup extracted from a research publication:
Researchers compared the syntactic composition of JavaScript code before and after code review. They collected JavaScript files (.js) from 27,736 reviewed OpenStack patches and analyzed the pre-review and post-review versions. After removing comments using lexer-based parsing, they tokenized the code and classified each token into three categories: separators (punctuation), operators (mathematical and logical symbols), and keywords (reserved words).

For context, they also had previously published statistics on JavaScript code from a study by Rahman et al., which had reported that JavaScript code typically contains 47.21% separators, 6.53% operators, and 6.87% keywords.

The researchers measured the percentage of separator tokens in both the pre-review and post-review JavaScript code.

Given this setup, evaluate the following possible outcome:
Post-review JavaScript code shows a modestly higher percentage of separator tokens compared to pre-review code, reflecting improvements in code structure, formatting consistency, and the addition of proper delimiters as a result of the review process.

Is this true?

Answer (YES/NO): NO